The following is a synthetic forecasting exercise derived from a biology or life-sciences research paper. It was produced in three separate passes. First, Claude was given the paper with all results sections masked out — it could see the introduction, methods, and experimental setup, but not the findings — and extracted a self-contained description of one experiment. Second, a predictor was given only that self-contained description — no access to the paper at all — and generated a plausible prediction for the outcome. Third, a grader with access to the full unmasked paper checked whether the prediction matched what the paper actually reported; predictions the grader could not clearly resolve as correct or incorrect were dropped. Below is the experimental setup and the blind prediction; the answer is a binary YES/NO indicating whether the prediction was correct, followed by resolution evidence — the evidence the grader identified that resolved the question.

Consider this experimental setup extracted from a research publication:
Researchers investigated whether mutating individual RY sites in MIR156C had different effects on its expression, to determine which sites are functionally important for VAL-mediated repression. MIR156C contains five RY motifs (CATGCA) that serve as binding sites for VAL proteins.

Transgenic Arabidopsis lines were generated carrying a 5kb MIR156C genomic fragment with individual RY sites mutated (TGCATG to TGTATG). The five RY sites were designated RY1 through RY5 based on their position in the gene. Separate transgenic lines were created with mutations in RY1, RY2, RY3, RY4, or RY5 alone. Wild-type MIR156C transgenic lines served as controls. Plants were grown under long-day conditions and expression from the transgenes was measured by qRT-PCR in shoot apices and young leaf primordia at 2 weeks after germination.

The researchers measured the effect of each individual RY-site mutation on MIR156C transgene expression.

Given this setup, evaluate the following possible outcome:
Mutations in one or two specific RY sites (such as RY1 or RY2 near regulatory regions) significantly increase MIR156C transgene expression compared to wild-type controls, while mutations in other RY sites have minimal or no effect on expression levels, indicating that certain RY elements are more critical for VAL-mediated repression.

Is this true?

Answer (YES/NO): NO